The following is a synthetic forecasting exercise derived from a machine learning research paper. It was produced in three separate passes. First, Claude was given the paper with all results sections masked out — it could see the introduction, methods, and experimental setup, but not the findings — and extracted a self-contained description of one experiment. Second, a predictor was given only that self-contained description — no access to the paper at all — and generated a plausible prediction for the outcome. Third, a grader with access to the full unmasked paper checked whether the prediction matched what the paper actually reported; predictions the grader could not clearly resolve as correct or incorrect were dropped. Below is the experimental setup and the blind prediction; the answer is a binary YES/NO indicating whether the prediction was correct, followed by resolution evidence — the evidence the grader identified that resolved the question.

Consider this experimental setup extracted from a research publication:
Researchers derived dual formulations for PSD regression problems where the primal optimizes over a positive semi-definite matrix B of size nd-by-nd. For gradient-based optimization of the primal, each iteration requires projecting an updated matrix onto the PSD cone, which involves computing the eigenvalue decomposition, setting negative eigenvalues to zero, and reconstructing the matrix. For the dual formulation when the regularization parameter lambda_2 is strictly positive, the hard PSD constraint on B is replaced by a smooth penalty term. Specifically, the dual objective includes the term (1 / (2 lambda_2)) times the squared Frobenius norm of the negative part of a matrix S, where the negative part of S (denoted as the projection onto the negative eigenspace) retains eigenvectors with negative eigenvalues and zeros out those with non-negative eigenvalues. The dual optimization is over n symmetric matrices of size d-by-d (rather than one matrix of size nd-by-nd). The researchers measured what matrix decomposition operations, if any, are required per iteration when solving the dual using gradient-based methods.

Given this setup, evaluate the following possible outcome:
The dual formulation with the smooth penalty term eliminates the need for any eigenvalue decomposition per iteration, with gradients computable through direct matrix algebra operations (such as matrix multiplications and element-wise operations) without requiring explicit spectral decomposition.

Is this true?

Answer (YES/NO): NO